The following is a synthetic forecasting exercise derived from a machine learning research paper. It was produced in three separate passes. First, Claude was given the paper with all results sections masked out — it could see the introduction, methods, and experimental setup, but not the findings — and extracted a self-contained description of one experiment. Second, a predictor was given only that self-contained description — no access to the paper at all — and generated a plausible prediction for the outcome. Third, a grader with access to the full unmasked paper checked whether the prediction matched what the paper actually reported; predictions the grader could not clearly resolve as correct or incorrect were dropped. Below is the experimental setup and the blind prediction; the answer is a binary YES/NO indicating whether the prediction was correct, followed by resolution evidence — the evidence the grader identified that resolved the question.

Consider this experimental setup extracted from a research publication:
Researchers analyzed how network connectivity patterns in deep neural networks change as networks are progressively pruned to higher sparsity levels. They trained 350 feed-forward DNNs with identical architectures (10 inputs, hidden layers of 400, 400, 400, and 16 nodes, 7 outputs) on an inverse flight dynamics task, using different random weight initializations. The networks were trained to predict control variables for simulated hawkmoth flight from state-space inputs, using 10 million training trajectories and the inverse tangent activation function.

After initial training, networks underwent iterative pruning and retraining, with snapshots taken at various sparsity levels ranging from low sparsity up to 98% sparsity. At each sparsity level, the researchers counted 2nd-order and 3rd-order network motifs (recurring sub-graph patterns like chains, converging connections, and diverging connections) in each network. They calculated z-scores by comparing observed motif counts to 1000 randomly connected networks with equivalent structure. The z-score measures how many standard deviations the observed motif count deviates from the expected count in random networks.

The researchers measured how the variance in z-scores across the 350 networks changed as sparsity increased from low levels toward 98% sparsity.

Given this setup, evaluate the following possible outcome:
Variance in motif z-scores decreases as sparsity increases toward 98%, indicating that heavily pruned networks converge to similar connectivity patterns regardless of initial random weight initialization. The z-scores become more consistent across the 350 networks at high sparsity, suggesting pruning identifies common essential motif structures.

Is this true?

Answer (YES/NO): YES